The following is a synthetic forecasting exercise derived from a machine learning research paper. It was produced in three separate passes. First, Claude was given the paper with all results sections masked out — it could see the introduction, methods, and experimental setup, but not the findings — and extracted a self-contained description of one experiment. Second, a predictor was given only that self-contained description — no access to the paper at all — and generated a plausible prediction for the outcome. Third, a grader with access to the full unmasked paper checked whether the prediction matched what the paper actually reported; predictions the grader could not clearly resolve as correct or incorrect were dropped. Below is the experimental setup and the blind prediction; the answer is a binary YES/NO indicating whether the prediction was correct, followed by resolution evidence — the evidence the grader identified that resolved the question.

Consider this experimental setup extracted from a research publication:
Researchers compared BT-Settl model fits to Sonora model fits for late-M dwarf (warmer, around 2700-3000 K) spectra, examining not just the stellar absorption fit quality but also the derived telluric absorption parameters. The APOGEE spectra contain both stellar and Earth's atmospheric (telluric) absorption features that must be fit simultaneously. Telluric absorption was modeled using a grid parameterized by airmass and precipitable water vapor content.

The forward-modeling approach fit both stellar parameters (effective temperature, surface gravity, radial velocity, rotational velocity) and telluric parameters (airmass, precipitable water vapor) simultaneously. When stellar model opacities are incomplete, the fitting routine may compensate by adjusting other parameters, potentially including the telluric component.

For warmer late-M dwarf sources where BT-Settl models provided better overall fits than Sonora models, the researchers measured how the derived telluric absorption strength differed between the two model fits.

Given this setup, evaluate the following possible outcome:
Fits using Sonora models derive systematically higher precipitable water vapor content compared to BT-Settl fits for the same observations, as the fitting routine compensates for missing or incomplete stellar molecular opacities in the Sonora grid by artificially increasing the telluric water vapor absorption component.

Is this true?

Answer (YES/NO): NO